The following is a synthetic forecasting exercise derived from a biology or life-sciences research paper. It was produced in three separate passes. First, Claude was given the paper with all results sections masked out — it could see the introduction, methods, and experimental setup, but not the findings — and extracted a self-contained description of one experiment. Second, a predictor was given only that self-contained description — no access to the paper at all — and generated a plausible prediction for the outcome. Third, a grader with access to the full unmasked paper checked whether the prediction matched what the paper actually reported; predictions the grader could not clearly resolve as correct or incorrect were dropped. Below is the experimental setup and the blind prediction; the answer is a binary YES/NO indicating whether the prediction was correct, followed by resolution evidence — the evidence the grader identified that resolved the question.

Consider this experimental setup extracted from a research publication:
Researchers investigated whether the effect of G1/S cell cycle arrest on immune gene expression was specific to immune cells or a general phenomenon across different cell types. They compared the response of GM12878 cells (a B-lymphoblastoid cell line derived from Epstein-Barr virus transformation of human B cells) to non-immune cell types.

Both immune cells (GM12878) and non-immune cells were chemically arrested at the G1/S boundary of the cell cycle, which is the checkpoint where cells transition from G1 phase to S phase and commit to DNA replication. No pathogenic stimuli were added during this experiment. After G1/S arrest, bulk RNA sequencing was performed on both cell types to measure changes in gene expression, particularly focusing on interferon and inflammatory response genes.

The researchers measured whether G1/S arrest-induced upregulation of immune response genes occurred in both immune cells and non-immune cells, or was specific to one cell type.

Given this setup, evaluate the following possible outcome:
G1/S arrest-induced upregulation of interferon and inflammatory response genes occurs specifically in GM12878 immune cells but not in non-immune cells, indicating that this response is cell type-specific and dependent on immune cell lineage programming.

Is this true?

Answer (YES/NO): YES